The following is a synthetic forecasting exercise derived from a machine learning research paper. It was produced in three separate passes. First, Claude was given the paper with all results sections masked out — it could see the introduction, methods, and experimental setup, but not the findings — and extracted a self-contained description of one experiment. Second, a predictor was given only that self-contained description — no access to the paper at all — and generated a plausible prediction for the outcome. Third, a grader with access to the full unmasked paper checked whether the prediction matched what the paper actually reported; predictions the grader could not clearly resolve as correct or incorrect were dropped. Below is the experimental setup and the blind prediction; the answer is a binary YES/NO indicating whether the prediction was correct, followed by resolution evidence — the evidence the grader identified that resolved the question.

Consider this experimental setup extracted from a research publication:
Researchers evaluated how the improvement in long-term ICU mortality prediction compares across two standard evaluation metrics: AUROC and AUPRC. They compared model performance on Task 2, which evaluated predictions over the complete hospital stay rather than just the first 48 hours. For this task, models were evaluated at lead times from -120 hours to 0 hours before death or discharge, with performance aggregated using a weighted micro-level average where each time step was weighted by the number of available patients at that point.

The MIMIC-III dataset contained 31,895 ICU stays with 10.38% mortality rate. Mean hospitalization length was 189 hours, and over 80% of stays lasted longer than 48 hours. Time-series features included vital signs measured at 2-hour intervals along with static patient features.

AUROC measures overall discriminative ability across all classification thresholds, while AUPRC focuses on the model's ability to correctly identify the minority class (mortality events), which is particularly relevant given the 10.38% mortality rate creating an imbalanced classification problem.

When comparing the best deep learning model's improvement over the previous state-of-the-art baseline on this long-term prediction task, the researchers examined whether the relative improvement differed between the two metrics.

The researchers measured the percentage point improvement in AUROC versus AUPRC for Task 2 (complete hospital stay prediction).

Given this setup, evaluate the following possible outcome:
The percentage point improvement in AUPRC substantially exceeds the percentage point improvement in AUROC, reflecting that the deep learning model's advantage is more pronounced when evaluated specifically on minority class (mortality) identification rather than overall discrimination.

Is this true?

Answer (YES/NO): YES